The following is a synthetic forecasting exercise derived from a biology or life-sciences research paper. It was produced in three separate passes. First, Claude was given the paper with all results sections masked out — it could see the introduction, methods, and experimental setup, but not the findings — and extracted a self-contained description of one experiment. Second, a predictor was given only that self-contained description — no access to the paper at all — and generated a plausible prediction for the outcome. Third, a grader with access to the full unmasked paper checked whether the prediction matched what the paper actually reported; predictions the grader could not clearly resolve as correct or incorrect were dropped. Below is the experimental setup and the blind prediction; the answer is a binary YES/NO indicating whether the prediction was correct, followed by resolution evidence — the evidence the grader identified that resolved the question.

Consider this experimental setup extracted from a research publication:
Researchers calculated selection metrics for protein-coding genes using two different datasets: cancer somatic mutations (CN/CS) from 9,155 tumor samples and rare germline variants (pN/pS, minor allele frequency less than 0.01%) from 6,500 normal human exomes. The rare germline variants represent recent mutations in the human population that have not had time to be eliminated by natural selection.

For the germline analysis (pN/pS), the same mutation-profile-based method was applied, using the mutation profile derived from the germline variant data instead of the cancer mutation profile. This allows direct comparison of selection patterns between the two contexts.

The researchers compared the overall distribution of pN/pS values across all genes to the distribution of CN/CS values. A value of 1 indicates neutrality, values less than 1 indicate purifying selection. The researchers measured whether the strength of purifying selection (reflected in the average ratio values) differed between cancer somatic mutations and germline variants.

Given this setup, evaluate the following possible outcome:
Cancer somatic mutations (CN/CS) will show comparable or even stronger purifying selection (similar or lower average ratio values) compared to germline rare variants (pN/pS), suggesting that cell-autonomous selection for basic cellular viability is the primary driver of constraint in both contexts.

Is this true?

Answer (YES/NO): NO